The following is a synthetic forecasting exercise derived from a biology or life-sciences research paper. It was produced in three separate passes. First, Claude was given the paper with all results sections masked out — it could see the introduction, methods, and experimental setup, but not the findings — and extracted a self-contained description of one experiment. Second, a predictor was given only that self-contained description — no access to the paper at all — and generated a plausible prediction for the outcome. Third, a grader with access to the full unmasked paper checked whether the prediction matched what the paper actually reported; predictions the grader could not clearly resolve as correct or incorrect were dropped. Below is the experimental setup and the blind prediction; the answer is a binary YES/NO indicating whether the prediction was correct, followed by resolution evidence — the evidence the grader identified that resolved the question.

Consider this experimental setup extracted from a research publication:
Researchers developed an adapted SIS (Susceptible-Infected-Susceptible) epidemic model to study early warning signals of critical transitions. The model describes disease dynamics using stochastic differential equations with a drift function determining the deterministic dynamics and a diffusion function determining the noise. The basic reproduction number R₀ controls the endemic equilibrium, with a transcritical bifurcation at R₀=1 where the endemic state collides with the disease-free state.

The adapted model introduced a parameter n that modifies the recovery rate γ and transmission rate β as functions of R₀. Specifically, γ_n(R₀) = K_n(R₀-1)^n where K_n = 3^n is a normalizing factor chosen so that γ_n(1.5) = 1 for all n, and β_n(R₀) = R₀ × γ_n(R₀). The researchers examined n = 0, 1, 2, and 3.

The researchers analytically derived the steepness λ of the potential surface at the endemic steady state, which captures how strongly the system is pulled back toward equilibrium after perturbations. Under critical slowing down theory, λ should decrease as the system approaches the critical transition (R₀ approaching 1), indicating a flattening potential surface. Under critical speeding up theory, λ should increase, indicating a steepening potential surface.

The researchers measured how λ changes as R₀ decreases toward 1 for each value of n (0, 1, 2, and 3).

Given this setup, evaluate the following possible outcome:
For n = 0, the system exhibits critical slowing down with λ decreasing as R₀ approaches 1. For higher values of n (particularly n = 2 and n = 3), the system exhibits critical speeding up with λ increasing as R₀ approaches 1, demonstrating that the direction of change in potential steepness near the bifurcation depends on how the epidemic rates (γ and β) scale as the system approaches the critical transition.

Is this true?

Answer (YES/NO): NO